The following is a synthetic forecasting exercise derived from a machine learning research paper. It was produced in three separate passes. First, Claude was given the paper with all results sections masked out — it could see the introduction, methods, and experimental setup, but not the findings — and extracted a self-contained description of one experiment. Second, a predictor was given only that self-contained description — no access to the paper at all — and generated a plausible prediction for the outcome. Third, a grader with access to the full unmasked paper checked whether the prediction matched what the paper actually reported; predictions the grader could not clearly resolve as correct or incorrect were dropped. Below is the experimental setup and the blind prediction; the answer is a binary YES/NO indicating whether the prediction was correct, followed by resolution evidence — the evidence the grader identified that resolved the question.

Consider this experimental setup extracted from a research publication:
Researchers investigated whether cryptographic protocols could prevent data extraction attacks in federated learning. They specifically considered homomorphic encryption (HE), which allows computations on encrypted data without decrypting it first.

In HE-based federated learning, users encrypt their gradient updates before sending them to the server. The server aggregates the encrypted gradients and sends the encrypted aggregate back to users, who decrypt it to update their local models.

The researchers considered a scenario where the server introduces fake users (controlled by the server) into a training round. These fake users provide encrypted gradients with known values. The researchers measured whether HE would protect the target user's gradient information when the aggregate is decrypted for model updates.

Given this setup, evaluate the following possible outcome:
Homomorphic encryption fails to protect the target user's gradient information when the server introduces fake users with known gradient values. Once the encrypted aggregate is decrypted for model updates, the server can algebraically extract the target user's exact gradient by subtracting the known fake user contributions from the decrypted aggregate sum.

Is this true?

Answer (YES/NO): YES